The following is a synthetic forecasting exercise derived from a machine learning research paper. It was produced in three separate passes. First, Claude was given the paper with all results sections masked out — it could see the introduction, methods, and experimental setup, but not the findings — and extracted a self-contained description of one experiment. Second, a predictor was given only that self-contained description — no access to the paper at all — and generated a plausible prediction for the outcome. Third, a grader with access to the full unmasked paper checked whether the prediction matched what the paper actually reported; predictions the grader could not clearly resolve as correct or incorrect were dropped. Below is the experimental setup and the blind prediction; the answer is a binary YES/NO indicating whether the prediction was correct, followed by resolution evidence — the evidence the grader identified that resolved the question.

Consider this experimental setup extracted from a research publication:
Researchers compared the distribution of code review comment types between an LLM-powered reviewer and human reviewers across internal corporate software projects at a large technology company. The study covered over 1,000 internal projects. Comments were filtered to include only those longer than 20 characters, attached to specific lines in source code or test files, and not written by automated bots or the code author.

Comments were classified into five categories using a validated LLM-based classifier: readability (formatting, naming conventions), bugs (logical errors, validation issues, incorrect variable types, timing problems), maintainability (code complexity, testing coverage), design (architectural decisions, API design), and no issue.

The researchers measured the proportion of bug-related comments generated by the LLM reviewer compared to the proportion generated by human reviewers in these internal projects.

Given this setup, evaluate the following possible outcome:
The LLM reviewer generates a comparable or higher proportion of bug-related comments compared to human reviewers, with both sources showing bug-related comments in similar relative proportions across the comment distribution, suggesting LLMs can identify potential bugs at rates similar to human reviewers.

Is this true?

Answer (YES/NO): NO